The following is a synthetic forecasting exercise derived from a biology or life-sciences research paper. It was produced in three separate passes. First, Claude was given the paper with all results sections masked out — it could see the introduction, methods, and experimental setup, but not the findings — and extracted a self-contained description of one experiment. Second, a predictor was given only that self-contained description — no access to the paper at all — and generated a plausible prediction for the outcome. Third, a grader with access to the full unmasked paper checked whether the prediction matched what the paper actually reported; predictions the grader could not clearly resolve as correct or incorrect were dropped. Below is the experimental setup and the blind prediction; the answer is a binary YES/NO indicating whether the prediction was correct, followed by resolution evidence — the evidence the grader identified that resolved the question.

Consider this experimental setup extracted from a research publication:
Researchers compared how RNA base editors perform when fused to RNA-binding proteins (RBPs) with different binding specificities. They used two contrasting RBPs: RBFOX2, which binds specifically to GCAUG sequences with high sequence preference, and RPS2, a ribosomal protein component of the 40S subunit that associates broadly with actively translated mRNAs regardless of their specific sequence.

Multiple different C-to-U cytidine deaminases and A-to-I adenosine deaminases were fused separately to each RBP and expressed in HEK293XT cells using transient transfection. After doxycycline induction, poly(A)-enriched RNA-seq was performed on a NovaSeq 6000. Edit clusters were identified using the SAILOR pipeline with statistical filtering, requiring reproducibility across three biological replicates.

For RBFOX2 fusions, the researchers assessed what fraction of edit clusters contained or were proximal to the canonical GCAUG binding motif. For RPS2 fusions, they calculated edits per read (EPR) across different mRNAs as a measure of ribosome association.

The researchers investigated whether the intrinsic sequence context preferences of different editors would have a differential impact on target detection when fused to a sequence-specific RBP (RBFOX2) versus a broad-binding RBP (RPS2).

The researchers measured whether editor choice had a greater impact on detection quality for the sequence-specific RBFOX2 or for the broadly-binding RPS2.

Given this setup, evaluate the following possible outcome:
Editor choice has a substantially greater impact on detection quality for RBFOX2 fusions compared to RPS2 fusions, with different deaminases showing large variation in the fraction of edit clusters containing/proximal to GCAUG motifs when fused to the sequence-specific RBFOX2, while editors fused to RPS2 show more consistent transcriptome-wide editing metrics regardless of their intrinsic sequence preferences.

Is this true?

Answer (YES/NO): NO